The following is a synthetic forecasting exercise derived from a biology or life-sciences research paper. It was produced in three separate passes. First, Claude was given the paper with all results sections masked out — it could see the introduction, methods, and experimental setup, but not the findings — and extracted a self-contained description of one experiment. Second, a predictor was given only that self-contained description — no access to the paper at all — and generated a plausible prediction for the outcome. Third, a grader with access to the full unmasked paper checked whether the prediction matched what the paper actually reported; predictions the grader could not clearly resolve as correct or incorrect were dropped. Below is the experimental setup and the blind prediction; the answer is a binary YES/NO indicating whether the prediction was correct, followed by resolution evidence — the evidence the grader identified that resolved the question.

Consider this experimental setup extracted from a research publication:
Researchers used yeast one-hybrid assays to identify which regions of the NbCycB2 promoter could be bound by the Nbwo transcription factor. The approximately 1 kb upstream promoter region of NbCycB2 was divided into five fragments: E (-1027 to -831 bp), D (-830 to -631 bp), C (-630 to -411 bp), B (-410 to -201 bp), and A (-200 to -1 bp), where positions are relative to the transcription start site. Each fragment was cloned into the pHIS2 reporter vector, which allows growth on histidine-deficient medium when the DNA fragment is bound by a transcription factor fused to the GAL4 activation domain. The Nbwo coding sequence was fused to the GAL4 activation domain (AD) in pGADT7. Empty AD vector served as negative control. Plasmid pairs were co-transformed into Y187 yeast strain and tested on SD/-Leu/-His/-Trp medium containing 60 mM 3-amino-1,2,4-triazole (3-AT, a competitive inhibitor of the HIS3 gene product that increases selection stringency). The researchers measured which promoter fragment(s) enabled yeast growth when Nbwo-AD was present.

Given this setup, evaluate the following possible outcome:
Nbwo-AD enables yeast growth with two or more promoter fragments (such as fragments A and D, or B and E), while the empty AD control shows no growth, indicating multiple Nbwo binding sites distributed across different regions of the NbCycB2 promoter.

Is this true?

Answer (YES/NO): NO